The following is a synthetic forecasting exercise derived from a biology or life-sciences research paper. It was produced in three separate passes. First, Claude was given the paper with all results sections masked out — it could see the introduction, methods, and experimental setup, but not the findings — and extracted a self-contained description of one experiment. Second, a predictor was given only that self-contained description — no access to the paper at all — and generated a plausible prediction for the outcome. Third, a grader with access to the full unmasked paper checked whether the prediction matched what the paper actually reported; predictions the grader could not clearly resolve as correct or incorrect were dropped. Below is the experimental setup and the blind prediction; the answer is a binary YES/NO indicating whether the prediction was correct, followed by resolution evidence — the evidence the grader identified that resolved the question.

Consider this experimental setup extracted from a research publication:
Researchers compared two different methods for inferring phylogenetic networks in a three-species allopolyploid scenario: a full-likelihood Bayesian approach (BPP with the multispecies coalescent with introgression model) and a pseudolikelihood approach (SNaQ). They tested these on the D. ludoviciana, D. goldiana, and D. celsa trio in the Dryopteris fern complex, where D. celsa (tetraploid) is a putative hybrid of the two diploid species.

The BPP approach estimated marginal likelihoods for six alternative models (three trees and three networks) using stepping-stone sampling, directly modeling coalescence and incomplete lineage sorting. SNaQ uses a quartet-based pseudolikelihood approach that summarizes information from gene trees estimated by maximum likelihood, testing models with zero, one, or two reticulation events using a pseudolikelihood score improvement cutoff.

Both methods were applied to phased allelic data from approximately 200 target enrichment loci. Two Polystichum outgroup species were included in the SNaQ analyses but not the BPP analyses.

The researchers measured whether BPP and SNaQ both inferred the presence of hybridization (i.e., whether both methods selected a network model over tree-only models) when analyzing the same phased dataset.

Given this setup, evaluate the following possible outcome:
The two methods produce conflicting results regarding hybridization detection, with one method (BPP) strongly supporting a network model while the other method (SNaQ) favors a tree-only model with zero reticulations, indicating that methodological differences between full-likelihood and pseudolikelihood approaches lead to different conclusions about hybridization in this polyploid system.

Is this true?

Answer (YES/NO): NO